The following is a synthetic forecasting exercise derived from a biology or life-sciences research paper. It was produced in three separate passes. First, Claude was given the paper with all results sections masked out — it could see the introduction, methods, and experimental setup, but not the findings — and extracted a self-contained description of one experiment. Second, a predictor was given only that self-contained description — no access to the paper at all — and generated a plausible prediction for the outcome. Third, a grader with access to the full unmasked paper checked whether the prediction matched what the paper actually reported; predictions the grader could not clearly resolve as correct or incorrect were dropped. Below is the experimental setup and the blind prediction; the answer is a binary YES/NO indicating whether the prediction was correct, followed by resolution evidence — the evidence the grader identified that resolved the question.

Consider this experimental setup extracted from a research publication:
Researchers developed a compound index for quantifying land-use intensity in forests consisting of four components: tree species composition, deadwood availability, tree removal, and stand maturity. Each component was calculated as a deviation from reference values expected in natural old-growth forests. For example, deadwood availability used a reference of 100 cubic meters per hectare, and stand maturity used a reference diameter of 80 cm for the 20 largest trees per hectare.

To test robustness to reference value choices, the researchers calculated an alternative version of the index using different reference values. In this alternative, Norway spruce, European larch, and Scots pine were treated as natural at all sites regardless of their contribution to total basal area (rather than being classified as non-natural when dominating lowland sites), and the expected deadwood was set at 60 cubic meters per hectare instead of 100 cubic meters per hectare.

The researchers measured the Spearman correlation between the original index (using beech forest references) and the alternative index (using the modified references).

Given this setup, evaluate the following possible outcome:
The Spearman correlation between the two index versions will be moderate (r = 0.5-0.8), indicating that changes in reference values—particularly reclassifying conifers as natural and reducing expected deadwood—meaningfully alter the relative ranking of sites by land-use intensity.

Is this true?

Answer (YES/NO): NO